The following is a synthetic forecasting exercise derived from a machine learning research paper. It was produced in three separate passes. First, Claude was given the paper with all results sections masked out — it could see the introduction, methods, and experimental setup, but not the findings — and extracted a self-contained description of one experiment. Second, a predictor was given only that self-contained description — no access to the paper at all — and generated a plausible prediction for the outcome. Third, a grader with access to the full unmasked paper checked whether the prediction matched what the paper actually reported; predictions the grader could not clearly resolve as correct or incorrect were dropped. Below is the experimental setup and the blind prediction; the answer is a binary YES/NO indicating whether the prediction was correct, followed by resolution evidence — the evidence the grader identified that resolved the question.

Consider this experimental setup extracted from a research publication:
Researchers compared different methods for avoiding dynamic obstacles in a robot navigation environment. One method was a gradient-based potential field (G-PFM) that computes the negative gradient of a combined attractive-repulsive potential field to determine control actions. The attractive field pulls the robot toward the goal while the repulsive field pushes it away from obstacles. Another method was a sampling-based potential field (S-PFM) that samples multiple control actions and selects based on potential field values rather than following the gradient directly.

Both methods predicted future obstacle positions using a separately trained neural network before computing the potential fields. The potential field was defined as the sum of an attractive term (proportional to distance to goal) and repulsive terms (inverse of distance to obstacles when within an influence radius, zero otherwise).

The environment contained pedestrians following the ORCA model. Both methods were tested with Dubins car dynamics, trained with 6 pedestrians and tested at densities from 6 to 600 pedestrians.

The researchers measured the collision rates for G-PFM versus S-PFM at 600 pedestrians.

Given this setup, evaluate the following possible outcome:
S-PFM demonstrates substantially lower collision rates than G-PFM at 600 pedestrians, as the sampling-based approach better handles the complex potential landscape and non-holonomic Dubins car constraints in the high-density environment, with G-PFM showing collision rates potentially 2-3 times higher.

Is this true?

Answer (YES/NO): NO